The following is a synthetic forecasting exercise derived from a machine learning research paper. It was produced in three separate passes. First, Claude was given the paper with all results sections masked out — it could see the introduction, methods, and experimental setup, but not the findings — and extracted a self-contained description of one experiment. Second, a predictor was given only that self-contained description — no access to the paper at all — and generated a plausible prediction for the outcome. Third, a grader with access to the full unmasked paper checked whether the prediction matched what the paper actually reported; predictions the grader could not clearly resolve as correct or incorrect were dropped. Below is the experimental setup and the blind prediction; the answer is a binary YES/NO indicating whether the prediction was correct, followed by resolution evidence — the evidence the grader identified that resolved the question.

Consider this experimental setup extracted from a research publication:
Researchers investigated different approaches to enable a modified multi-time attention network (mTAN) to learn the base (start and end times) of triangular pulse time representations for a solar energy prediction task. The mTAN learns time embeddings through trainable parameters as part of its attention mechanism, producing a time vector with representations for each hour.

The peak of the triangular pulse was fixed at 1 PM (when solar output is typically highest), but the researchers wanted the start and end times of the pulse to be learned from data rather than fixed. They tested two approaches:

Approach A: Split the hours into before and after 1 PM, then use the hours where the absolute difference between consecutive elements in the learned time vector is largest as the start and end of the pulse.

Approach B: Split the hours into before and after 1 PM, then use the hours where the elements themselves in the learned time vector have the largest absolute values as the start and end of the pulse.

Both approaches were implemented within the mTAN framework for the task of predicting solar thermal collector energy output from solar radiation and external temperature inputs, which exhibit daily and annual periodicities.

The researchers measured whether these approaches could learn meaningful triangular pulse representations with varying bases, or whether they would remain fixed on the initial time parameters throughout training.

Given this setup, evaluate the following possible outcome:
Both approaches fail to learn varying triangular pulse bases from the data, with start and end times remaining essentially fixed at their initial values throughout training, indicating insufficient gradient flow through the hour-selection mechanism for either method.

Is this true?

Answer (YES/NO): YES